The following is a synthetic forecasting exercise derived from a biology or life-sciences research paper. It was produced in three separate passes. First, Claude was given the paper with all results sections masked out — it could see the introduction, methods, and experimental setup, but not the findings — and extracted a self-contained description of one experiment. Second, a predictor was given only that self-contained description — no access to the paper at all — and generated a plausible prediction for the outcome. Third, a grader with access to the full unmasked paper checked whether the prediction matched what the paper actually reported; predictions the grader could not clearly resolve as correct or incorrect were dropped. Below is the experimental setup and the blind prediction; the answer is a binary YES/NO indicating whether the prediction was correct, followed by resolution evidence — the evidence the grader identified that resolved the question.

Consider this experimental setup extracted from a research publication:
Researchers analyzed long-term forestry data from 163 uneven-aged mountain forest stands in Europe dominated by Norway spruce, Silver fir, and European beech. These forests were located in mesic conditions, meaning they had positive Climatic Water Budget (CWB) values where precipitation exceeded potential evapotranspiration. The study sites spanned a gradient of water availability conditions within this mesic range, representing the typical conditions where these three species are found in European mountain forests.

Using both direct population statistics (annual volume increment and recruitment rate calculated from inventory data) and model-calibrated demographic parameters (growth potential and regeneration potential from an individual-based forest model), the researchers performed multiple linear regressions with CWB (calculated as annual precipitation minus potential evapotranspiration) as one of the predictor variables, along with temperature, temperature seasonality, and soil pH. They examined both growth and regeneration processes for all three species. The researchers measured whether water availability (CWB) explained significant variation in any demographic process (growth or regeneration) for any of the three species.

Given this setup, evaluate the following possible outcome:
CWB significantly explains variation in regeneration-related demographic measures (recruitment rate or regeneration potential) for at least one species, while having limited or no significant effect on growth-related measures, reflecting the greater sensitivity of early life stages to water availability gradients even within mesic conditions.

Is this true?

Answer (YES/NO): NO